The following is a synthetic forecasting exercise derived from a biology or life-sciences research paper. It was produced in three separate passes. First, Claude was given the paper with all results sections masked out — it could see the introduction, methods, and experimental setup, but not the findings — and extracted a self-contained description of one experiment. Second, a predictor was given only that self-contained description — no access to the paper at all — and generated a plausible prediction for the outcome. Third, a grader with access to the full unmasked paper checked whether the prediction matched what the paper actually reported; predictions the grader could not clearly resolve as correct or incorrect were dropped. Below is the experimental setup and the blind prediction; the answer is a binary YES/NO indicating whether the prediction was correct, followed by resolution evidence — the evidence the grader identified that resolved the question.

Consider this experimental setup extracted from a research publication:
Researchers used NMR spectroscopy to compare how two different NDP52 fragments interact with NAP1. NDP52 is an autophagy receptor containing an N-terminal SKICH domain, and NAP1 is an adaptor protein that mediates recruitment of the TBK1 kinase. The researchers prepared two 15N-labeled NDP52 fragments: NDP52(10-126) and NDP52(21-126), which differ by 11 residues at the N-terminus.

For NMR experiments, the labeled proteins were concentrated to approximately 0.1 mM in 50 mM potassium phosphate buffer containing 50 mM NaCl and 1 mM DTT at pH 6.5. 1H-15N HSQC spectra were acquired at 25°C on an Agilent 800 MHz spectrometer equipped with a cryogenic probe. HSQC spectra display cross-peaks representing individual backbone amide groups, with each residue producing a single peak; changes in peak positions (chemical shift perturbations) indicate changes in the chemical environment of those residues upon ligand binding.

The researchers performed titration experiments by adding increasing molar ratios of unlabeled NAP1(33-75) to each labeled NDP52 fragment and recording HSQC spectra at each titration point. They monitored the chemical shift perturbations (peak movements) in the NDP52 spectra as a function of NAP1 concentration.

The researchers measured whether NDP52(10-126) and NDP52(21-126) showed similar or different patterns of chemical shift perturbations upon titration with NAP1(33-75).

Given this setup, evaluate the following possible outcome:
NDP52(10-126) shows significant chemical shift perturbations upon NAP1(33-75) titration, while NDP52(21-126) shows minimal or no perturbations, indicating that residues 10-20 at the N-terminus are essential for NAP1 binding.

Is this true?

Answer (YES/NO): NO